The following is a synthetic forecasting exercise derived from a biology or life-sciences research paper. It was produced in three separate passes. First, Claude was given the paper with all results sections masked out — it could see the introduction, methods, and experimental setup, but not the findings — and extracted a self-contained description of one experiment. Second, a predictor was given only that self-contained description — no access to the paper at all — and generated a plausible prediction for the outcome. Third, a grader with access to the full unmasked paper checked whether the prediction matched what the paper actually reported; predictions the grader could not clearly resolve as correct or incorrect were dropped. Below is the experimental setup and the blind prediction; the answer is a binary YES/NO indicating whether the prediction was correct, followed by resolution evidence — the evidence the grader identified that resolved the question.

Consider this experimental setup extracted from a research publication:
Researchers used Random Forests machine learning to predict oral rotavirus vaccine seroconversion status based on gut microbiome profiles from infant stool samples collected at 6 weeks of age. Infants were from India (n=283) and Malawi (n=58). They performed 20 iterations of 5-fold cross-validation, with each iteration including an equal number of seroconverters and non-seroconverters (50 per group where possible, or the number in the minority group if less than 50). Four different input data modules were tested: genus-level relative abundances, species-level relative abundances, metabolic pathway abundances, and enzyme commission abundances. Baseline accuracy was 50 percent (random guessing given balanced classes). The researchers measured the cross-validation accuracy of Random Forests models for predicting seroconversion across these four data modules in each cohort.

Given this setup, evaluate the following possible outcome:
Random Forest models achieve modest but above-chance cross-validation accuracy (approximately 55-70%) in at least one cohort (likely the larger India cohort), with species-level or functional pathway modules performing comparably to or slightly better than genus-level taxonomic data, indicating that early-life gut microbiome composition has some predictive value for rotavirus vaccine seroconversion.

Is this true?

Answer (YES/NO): NO